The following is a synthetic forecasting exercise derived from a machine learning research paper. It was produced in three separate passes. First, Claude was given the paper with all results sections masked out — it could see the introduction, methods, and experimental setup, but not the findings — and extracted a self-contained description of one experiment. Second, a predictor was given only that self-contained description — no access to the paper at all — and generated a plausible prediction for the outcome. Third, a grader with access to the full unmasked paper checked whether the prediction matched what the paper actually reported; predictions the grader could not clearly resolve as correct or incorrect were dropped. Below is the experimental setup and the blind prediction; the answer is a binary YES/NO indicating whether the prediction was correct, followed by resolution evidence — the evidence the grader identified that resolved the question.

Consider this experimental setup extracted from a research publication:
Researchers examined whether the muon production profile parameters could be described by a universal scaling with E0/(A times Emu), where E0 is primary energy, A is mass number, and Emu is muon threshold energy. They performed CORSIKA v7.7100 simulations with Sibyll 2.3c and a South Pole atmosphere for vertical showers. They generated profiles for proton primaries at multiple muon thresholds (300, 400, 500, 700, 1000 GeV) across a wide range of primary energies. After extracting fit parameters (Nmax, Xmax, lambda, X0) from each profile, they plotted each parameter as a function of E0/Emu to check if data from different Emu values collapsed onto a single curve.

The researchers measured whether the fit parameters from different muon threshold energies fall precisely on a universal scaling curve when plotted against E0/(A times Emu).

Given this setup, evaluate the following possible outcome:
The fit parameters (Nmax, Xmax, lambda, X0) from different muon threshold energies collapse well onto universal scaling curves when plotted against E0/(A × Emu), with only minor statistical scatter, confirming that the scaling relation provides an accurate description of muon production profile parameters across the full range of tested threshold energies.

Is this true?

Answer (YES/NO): NO